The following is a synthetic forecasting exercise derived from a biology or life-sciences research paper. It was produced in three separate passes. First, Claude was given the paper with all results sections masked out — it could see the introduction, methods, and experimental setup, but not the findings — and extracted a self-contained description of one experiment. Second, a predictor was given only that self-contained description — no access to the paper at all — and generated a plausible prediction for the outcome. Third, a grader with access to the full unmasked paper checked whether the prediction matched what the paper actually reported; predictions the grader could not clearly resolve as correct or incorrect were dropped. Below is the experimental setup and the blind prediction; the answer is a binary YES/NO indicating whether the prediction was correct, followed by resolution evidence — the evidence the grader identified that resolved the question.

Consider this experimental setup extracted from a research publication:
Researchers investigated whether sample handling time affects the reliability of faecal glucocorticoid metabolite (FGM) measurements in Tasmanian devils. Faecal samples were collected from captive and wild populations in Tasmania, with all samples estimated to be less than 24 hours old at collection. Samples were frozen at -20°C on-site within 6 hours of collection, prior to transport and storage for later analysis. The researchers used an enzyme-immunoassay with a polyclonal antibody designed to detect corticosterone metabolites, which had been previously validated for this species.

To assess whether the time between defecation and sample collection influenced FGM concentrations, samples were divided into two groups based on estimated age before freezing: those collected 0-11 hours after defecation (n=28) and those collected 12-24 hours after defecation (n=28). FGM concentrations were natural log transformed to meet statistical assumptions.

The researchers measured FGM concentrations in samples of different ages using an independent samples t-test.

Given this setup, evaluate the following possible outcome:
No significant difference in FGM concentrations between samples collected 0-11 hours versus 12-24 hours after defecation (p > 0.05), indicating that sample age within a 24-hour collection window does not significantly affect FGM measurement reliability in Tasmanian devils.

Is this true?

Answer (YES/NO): YES